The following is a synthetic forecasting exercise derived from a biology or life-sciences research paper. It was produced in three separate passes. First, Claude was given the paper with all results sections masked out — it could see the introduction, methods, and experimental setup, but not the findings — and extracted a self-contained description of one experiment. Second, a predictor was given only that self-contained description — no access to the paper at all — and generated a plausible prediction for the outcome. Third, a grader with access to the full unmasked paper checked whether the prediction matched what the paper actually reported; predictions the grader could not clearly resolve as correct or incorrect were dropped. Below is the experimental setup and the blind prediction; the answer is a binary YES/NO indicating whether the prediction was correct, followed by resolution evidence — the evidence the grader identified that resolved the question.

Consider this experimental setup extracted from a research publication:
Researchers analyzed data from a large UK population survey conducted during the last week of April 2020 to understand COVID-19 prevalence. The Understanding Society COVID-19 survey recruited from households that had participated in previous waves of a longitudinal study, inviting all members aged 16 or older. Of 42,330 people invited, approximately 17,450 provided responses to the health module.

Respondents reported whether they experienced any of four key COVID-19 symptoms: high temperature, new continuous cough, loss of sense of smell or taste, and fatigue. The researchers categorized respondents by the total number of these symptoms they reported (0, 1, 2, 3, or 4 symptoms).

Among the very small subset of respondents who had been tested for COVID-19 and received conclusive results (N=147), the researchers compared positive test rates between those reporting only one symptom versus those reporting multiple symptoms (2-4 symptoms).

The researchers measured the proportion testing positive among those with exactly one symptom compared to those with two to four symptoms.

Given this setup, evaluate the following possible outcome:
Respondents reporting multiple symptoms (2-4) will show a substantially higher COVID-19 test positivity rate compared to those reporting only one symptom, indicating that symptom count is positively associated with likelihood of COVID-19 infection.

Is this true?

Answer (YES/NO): YES